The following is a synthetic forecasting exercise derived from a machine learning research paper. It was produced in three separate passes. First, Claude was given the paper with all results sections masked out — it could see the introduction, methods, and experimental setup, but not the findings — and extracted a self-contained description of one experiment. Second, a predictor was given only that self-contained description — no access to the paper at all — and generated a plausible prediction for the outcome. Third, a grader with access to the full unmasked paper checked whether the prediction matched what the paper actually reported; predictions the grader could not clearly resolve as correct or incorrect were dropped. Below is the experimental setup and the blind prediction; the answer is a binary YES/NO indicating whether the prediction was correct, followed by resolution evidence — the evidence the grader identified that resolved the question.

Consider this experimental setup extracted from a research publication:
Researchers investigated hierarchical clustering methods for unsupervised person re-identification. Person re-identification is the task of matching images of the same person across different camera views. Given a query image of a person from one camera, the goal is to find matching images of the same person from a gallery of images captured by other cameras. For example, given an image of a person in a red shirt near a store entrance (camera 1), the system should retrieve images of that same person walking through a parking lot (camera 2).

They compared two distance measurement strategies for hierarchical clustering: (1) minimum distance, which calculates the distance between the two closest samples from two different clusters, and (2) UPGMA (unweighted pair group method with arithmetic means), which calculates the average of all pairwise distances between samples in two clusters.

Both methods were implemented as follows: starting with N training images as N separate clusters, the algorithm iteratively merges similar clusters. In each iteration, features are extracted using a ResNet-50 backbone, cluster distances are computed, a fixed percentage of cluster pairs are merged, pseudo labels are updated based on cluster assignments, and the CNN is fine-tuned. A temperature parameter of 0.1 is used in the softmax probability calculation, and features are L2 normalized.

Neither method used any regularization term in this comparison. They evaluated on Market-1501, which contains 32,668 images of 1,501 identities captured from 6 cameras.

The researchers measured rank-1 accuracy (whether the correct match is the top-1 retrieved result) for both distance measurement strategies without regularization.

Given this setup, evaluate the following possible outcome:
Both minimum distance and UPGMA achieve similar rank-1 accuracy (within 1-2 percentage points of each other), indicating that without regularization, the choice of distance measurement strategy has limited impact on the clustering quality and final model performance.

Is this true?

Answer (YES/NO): NO